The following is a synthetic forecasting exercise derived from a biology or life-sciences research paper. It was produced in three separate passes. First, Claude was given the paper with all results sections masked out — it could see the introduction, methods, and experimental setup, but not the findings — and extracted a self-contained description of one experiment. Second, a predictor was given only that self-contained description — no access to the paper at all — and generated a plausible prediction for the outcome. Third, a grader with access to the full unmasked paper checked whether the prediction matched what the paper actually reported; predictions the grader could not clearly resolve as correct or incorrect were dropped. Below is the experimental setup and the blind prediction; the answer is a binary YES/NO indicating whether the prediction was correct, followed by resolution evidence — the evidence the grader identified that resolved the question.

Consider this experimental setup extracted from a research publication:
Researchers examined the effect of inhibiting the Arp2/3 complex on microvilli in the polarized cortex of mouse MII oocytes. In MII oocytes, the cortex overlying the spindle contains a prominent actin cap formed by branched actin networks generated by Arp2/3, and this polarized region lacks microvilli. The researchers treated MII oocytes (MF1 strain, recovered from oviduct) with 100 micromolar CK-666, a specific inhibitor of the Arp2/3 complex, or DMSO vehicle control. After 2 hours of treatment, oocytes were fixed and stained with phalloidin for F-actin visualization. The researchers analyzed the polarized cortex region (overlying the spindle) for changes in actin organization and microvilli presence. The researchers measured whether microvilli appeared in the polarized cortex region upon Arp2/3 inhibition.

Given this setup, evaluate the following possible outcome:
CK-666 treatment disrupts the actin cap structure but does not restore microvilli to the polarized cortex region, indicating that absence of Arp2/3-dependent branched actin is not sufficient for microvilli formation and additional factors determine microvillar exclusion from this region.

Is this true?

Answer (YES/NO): NO